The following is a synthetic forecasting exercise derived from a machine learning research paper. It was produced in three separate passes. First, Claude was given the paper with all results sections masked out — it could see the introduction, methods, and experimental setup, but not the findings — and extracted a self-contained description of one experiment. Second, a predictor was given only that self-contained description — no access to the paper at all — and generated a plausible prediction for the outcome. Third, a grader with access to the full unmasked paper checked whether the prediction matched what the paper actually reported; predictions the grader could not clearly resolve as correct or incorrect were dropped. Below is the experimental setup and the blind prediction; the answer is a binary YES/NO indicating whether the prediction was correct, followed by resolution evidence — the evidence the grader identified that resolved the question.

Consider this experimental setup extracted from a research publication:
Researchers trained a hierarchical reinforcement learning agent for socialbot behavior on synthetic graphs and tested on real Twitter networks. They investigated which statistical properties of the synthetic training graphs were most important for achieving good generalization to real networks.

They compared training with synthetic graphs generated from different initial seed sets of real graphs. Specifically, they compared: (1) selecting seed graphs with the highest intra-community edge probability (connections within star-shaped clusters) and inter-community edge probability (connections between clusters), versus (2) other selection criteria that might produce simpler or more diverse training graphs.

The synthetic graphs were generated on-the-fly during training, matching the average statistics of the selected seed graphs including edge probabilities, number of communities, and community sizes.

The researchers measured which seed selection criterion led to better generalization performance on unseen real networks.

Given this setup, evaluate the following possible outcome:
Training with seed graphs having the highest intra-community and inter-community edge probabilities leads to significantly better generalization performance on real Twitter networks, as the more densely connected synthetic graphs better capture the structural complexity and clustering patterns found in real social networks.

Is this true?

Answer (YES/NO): YES